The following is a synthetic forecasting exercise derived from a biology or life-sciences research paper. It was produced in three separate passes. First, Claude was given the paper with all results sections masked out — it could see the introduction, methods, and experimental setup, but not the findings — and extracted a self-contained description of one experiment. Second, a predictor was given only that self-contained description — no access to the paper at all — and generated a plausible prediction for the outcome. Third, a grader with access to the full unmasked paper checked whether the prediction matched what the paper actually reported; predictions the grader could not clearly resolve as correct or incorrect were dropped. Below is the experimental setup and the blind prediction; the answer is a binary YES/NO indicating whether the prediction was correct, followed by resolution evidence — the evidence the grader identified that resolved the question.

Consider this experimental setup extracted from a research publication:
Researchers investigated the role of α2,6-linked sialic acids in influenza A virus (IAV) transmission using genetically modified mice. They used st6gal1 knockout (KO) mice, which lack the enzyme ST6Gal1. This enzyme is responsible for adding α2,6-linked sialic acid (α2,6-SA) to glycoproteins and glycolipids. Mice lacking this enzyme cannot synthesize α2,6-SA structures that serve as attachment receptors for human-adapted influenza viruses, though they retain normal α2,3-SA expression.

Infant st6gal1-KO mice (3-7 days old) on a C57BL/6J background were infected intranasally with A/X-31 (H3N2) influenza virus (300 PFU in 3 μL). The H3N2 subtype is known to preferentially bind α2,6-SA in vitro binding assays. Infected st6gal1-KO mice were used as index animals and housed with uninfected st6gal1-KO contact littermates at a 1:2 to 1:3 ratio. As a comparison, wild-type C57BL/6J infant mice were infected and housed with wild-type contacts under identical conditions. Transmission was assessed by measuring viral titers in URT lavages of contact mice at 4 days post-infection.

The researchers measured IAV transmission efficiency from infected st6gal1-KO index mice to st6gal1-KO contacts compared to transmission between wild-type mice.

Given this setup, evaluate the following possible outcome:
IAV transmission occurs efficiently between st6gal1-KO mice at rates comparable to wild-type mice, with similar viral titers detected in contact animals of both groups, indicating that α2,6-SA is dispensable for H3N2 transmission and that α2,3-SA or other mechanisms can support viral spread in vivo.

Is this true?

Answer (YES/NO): YES